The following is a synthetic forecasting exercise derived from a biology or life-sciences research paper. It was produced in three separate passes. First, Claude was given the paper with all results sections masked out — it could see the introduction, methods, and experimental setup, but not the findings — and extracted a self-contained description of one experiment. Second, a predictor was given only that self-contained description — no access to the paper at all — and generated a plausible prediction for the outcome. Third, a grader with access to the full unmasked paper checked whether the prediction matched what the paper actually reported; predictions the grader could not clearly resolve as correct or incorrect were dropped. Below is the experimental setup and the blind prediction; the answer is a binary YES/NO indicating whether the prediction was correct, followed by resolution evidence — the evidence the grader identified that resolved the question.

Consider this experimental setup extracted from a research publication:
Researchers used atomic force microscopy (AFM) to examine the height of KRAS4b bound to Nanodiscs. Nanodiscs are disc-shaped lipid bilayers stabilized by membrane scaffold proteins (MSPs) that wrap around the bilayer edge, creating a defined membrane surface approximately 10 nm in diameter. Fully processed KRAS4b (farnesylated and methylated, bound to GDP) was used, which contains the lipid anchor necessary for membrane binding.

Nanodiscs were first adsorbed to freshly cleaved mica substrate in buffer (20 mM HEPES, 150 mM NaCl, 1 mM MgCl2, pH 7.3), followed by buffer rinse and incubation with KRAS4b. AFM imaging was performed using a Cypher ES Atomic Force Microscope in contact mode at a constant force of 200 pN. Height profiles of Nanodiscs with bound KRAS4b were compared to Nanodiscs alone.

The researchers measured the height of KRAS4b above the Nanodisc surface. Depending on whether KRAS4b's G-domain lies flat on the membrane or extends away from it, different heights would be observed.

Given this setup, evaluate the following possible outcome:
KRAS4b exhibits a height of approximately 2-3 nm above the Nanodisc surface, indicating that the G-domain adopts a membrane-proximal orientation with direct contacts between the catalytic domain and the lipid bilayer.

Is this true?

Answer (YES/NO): YES